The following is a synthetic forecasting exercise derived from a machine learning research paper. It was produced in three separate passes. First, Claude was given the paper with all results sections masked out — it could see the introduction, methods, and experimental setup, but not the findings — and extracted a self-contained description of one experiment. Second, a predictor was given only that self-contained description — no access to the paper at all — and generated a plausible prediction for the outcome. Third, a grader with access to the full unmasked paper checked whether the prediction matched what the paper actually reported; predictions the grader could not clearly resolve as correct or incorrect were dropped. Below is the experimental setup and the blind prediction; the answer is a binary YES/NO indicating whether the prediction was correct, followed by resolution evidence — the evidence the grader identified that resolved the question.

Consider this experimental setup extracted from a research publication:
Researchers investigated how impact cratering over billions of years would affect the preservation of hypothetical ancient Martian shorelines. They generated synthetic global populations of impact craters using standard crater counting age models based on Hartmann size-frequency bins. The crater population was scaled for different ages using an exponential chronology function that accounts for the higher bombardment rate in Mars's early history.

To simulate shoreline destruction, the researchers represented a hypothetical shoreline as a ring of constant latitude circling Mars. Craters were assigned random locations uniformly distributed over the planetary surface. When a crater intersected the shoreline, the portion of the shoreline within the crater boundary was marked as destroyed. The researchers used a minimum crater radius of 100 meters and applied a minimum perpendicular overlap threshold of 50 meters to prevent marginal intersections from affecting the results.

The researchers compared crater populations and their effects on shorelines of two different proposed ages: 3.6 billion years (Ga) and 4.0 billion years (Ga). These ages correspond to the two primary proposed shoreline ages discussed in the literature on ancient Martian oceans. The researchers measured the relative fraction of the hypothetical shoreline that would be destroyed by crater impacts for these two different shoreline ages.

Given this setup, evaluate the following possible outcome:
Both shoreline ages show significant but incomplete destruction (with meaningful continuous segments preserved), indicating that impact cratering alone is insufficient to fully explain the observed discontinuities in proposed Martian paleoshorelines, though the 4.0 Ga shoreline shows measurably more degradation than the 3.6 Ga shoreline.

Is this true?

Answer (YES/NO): NO